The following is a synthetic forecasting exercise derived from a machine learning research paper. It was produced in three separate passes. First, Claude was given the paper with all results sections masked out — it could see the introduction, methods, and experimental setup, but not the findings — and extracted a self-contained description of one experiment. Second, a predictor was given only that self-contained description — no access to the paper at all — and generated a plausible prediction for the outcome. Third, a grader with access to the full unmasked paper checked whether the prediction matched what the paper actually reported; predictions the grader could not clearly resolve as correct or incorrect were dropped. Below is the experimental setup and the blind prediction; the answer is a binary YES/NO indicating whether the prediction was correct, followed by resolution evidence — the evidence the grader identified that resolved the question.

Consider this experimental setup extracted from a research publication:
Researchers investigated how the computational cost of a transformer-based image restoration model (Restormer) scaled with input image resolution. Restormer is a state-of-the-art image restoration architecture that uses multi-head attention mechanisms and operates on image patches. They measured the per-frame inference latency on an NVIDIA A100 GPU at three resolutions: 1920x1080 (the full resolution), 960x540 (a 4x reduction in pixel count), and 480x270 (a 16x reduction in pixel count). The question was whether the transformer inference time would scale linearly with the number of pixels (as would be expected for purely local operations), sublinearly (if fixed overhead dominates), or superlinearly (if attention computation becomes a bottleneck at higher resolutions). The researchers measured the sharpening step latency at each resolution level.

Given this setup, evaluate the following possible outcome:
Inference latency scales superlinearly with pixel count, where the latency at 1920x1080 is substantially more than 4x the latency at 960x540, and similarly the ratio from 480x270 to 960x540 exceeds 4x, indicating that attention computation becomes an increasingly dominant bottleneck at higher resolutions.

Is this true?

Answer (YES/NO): NO